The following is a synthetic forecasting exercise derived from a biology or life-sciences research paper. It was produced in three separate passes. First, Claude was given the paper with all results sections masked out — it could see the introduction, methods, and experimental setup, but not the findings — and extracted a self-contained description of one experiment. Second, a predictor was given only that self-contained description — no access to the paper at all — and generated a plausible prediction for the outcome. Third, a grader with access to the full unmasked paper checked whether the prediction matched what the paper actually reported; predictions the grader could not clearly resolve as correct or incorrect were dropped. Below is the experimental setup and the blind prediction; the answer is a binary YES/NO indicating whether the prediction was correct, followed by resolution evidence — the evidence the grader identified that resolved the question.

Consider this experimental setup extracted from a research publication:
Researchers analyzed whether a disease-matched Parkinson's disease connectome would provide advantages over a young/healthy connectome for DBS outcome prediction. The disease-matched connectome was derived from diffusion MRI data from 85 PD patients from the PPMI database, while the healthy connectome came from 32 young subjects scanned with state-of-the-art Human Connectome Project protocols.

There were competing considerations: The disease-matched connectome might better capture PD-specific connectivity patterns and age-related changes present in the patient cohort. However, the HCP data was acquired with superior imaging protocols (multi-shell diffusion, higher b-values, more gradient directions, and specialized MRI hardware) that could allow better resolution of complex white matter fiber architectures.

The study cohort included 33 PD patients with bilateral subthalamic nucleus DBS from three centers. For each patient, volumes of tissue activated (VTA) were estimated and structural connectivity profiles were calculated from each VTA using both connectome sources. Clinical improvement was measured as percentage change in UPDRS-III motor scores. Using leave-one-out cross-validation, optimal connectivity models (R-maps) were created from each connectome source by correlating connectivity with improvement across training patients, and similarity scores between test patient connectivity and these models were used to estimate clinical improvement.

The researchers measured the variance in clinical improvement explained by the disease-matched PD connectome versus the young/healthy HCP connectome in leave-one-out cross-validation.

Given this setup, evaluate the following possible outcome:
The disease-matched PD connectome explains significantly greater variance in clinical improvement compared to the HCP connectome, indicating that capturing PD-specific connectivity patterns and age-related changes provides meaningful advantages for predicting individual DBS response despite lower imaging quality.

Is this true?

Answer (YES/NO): NO